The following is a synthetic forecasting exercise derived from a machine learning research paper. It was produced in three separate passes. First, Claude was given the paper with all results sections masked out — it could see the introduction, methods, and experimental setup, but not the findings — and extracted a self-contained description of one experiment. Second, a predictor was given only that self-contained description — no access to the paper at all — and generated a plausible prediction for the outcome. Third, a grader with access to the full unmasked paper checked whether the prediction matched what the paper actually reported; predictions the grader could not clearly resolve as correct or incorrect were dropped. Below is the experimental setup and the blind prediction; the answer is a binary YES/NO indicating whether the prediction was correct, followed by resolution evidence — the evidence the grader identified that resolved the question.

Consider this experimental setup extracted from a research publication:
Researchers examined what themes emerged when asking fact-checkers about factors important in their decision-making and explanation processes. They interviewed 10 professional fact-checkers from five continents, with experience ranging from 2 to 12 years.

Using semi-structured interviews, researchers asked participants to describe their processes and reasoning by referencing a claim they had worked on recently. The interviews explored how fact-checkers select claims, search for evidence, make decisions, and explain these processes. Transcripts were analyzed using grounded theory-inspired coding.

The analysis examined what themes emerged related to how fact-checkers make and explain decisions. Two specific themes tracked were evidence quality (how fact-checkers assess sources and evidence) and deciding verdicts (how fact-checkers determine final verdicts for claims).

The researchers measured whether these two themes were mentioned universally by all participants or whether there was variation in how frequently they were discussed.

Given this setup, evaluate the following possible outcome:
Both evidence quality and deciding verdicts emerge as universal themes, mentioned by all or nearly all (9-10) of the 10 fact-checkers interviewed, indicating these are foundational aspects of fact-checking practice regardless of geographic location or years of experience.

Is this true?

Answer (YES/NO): YES